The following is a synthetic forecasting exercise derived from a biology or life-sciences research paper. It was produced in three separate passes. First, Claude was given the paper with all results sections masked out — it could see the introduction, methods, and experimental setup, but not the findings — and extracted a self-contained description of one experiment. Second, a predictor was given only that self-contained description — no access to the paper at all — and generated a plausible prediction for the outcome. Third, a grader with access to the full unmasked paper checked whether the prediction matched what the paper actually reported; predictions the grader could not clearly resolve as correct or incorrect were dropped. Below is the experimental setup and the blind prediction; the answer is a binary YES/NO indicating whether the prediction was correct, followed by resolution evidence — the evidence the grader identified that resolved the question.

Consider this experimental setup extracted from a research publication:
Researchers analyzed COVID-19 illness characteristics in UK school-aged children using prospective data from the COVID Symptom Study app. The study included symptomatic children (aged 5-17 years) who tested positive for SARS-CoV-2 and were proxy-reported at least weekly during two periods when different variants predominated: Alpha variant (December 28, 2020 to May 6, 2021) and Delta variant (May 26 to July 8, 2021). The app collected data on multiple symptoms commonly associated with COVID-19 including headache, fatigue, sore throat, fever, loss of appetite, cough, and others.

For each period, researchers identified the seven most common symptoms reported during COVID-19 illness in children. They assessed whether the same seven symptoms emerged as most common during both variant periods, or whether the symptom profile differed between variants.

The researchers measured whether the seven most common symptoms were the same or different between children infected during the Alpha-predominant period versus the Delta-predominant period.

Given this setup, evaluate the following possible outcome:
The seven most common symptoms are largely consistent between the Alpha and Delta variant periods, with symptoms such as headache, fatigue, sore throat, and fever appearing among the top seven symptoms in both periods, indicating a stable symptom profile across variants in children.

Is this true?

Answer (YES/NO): YES